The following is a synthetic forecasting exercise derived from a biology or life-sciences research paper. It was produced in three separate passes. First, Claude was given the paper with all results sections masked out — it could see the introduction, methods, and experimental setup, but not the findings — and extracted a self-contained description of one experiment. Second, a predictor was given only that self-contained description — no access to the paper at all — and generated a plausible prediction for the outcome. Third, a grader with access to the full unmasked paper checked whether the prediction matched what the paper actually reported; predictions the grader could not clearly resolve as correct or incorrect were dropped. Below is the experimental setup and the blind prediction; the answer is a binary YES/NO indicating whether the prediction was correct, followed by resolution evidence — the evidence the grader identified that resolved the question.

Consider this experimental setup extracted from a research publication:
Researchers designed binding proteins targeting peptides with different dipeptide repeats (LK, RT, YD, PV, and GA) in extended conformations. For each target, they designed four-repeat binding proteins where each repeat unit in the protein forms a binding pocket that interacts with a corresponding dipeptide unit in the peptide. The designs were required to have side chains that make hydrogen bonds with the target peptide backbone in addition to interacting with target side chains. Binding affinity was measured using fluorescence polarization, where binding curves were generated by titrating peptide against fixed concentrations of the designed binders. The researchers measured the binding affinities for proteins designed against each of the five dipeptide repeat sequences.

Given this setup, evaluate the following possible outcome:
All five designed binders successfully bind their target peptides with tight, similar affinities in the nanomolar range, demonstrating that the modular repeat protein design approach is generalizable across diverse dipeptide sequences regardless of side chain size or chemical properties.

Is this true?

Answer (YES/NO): NO